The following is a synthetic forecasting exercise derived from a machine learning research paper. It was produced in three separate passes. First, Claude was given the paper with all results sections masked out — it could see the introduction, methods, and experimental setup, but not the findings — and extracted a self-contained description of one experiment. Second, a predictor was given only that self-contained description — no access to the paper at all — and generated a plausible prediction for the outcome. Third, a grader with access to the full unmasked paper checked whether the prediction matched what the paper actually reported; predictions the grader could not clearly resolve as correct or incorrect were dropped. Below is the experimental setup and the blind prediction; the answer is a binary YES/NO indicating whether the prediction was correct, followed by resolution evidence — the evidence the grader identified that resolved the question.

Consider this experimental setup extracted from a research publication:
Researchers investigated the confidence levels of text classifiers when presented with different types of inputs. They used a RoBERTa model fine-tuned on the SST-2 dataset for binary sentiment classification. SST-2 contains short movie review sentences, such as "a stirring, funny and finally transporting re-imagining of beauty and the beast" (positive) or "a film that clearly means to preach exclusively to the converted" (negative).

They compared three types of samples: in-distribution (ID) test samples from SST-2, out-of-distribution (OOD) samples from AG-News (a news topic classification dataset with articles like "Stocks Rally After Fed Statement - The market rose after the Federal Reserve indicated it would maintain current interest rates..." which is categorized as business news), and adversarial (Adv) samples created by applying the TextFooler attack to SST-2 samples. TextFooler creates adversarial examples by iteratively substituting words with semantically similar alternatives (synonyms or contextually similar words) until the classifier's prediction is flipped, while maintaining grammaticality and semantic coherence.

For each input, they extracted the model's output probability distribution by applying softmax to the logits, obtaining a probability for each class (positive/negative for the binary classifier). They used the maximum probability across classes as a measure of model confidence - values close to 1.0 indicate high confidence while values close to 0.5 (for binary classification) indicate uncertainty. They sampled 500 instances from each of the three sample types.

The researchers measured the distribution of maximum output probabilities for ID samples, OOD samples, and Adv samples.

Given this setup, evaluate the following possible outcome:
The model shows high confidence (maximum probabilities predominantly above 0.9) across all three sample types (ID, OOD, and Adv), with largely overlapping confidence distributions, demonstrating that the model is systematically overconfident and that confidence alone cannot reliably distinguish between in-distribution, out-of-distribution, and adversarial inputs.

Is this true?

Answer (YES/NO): NO